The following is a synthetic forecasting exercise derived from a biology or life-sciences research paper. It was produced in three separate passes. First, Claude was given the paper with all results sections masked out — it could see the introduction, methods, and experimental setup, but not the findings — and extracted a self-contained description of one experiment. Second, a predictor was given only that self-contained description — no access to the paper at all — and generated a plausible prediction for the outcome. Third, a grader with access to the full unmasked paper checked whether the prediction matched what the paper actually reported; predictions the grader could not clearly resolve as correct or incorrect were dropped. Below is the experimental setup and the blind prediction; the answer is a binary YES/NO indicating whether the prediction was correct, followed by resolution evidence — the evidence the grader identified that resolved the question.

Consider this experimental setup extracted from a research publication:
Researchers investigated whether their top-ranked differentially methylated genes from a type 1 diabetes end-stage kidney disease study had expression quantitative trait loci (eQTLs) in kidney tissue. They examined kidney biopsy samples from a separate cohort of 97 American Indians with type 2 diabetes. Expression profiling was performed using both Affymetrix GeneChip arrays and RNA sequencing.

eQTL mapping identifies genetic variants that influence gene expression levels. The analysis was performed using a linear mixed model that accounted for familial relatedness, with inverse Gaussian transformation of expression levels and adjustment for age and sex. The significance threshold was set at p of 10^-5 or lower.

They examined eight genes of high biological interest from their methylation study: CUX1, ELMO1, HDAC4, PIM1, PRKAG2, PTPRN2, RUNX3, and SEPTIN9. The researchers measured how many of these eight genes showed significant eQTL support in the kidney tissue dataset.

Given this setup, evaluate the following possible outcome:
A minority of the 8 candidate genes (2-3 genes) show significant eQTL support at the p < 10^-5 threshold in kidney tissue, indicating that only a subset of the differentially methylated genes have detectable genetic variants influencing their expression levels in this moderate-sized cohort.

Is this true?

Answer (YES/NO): NO